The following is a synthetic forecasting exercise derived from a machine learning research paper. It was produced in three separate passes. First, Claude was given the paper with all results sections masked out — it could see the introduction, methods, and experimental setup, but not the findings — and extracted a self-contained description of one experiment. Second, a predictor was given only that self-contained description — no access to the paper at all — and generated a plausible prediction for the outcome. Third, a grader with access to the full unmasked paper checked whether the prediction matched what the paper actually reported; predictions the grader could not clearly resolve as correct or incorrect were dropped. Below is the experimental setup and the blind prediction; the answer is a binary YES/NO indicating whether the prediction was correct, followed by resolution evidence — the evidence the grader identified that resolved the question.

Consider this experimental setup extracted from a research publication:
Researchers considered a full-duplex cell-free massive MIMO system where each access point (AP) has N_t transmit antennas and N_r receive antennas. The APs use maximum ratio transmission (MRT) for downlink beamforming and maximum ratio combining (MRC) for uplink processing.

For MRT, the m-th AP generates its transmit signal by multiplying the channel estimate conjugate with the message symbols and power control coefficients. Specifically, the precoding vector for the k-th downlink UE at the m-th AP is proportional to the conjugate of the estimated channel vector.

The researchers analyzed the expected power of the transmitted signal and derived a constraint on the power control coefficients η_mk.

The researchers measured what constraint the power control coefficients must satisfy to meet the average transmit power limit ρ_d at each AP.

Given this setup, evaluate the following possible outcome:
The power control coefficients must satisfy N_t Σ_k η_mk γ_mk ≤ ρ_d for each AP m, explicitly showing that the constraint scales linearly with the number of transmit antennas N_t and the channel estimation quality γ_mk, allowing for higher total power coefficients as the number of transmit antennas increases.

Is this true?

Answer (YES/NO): NO